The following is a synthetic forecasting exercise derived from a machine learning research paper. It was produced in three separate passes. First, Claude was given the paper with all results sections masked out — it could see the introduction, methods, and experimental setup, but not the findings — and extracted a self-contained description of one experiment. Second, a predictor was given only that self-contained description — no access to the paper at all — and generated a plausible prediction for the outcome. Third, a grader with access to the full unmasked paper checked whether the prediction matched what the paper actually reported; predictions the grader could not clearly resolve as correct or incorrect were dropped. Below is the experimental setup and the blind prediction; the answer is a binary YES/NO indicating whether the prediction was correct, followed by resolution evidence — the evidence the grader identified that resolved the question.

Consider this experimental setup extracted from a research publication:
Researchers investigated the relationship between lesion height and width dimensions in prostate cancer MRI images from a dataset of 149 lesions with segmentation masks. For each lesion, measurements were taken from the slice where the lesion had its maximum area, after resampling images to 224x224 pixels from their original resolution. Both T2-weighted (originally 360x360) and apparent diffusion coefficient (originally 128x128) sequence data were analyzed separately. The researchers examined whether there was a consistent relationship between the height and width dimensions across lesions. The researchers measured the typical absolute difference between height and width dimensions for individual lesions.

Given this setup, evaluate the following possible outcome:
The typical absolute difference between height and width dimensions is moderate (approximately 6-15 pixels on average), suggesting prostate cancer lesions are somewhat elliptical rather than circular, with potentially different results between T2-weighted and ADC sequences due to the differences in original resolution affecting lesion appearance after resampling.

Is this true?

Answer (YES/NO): NO